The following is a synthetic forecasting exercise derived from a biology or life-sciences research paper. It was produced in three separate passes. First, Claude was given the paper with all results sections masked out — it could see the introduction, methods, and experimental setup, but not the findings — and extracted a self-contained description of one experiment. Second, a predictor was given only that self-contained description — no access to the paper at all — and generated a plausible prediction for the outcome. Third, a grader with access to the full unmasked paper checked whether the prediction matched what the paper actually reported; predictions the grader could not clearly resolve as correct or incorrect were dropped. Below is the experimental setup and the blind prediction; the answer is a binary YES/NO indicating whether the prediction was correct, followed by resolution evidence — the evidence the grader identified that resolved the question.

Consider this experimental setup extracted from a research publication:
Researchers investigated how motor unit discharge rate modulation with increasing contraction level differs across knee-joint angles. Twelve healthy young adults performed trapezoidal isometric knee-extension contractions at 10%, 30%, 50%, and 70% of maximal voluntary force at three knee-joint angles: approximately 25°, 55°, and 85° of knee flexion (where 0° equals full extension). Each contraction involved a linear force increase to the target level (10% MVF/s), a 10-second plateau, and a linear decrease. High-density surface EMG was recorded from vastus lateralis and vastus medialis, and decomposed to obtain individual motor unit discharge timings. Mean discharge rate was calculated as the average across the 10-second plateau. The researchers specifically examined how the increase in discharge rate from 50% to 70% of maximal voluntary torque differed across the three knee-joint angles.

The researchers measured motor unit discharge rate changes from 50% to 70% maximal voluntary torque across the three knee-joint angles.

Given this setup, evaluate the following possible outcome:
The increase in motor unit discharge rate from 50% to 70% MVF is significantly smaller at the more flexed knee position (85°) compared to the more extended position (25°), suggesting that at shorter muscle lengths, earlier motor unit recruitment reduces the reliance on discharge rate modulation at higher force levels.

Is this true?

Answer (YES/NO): NO